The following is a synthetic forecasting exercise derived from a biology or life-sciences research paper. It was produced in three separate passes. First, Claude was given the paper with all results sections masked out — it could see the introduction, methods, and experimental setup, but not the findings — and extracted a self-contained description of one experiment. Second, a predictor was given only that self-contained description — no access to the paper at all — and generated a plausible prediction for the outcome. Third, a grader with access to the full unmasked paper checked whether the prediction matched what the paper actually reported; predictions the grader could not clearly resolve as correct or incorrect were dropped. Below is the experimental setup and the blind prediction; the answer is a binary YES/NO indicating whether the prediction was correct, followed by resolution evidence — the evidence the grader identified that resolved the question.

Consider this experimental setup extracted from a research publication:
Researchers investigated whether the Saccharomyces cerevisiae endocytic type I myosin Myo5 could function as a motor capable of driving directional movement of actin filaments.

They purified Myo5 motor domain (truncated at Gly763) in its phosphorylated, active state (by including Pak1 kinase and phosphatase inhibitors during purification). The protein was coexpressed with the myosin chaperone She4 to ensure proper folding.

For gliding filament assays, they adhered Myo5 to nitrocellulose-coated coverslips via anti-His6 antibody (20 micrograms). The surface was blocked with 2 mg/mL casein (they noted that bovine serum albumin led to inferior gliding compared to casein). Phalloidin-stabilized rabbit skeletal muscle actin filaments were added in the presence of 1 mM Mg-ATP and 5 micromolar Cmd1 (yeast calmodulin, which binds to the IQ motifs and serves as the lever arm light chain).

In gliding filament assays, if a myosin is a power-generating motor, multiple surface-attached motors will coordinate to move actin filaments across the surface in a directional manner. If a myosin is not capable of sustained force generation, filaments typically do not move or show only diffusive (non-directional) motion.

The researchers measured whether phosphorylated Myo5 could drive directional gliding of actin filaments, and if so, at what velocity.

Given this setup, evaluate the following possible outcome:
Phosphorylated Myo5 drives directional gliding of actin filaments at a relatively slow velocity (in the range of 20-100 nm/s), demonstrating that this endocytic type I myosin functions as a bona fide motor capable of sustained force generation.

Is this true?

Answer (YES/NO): NO